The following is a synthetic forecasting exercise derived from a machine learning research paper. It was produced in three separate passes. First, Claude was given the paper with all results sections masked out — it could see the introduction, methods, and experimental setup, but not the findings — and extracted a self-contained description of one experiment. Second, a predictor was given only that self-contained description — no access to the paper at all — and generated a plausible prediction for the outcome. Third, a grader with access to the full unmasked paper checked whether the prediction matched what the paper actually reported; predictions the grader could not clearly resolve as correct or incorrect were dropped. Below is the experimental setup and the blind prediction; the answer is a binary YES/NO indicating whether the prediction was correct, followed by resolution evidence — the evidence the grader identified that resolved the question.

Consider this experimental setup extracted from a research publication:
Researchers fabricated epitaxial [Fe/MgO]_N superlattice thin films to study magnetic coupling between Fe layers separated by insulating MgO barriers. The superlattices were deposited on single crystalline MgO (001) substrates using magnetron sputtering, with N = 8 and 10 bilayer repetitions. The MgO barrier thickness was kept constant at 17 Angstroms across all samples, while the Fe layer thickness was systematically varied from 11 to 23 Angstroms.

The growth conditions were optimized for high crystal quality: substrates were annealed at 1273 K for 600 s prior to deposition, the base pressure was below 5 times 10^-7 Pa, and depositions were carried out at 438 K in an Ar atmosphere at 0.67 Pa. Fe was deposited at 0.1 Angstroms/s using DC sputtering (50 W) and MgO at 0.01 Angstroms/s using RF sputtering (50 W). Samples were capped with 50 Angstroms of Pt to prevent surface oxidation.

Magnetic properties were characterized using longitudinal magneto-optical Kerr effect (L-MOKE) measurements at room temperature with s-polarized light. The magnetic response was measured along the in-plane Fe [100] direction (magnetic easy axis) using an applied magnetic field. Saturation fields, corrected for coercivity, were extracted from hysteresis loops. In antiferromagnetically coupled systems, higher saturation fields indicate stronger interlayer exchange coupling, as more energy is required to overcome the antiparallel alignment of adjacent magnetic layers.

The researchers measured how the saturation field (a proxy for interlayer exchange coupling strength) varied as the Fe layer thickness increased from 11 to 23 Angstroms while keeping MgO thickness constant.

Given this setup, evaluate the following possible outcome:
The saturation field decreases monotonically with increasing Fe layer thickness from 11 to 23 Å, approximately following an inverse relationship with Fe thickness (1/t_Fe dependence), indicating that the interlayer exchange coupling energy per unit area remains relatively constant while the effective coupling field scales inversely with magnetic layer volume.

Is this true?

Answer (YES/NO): NO